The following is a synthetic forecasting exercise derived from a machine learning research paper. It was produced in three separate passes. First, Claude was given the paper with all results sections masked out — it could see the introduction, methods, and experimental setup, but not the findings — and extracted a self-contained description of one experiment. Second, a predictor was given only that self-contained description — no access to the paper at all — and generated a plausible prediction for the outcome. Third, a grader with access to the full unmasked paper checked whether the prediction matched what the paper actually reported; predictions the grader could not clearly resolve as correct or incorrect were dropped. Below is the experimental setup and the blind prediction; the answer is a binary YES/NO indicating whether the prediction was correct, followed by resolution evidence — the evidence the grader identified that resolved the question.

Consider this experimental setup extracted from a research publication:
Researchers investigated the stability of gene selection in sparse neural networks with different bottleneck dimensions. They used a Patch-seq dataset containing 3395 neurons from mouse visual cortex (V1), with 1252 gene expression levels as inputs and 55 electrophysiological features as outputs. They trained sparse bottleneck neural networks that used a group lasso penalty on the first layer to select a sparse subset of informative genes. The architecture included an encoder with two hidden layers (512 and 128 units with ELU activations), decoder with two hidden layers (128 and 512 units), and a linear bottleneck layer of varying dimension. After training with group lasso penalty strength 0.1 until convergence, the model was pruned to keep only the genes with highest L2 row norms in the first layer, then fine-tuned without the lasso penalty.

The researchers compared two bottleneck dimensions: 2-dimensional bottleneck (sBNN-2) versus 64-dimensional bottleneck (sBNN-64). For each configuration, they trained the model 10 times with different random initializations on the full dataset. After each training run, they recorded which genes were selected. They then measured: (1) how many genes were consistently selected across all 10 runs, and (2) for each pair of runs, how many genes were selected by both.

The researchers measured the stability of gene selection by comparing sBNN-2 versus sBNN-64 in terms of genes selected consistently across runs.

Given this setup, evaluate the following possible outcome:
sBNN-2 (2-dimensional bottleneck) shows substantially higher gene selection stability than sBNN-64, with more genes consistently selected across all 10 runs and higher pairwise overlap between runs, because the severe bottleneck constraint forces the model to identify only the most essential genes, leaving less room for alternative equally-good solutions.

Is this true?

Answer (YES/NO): NO